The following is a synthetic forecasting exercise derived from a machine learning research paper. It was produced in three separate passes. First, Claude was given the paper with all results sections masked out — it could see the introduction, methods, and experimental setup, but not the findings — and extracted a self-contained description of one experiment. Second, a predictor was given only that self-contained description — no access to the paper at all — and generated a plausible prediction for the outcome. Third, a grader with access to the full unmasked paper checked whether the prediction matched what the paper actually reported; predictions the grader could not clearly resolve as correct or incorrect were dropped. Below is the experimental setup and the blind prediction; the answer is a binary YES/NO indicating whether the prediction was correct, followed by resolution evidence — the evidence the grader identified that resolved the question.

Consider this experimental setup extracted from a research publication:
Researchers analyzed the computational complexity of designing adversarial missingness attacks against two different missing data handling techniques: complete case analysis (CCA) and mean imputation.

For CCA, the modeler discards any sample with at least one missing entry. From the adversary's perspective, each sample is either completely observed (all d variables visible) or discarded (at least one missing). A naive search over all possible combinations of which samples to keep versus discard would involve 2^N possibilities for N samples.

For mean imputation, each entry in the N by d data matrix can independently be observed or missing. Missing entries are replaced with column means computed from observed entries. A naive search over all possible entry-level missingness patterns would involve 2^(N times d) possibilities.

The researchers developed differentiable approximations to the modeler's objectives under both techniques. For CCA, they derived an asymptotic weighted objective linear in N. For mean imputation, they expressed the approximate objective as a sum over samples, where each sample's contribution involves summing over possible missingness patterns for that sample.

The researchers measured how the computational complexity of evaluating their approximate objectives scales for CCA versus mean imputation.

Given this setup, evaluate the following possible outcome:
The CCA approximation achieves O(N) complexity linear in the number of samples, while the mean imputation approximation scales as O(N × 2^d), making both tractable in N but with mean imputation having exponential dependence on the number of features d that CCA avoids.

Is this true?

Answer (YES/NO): YES